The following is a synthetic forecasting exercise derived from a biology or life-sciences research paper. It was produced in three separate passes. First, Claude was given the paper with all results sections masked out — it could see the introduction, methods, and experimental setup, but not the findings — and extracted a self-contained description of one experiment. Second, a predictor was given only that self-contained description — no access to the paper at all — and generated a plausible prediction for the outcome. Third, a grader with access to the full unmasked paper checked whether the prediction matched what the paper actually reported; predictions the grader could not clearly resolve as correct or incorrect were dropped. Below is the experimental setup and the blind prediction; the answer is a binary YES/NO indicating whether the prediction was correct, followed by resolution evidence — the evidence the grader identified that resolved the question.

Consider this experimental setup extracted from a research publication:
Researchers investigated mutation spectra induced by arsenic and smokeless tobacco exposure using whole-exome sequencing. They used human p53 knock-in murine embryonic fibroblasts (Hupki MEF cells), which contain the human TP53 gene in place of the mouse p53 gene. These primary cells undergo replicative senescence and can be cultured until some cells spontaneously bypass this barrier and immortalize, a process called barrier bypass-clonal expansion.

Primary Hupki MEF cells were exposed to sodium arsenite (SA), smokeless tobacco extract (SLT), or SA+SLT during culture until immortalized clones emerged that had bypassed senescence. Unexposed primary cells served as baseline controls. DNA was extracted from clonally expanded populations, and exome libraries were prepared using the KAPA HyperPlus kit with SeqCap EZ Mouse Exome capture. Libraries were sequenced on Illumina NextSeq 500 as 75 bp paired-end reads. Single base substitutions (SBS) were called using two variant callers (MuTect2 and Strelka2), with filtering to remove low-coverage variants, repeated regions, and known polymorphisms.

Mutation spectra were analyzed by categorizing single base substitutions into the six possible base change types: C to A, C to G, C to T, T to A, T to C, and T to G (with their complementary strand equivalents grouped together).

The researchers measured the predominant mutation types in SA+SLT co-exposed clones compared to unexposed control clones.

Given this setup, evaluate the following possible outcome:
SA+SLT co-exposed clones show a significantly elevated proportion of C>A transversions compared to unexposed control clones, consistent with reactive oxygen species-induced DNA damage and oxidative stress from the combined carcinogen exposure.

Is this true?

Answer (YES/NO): NO